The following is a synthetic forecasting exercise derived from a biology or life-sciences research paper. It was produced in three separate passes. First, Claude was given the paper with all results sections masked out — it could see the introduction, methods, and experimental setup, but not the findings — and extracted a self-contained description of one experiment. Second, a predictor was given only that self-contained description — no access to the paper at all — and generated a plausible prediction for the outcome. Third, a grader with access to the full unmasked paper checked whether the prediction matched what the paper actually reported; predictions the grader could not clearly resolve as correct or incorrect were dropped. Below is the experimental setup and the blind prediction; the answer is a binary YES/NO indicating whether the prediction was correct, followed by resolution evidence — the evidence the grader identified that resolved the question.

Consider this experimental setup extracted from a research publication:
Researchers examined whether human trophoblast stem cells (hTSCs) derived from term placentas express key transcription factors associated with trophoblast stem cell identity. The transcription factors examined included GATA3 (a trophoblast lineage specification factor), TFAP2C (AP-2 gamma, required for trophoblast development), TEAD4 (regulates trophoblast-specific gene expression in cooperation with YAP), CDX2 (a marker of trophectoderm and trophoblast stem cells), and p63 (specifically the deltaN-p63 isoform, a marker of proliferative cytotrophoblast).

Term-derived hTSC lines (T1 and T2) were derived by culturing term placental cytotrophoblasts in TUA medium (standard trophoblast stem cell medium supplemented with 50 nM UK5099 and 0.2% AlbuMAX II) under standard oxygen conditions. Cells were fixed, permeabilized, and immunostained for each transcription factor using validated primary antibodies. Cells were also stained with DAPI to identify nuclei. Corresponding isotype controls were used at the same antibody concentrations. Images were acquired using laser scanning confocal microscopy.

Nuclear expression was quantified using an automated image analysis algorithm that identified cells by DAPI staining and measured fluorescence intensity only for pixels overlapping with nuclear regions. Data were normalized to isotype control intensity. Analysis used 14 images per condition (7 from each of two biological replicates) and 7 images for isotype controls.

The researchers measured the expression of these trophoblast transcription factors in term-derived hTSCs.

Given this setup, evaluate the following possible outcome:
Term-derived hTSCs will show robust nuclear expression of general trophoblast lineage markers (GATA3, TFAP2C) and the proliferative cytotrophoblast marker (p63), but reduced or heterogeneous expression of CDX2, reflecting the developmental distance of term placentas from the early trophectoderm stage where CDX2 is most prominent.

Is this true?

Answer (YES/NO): NO